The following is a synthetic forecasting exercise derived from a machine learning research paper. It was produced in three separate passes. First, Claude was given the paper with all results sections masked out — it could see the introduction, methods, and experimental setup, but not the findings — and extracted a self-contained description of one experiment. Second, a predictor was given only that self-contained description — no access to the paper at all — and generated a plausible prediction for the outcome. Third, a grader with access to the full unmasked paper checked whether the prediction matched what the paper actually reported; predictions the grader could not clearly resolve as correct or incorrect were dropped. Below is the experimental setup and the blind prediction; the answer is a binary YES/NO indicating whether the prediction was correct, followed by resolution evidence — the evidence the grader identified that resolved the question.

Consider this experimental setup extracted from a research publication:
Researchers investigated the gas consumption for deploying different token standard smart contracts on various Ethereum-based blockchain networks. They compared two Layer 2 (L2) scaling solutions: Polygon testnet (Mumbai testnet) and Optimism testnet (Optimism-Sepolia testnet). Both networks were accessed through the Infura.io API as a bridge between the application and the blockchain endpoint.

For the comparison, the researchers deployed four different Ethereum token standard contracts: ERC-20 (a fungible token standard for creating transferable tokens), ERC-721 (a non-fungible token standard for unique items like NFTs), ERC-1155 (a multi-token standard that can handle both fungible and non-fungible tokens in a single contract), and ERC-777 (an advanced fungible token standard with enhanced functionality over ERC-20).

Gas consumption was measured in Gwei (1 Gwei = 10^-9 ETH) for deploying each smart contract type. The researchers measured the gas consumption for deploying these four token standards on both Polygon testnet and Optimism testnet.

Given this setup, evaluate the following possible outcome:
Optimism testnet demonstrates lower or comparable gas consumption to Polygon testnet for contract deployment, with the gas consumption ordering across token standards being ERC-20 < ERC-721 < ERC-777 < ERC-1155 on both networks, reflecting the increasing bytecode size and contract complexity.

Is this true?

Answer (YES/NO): NO